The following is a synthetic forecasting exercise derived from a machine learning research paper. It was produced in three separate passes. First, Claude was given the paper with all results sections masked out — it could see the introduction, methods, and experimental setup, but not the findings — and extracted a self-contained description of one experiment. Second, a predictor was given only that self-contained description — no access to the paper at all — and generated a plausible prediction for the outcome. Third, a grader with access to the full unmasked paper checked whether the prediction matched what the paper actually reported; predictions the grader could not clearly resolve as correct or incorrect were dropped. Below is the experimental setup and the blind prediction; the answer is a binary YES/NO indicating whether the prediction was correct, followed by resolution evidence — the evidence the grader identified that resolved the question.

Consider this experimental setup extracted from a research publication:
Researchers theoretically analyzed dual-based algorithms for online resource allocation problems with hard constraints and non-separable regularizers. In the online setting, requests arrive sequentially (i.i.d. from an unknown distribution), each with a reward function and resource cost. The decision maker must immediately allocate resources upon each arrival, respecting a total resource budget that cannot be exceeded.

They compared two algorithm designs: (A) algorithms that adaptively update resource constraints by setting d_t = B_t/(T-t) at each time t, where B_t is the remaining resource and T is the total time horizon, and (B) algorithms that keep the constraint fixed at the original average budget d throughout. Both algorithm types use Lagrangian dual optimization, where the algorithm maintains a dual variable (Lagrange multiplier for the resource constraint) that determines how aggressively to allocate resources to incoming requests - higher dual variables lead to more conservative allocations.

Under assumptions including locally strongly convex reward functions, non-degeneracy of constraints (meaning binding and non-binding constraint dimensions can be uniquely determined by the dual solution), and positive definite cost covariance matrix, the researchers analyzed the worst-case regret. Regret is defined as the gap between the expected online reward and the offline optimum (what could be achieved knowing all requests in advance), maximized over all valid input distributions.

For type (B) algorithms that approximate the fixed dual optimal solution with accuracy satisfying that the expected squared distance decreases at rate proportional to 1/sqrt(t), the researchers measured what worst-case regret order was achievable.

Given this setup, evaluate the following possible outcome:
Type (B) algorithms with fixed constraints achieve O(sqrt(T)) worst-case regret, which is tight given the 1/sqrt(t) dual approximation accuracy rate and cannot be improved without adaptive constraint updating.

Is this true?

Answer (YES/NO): YES